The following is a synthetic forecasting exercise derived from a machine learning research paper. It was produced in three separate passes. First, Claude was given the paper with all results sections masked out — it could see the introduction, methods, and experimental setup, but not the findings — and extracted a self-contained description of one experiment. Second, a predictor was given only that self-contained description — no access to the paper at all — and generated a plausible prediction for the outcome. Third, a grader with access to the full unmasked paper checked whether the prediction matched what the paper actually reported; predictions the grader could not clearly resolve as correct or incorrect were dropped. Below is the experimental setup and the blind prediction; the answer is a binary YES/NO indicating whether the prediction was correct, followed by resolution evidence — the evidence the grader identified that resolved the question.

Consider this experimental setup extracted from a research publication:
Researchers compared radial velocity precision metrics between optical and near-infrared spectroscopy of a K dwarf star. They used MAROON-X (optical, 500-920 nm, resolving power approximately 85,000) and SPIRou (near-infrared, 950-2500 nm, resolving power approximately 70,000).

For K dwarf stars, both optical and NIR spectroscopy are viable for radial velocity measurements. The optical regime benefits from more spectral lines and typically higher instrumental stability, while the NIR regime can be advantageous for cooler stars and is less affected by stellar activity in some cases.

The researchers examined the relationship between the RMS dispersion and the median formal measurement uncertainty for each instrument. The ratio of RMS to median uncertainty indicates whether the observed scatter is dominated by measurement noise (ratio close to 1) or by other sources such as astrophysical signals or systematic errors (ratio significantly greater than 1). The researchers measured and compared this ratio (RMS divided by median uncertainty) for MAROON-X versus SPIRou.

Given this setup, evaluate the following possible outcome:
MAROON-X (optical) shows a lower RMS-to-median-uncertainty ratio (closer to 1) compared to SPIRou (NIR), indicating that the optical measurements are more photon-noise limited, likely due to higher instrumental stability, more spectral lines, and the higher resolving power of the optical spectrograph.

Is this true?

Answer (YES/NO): NO